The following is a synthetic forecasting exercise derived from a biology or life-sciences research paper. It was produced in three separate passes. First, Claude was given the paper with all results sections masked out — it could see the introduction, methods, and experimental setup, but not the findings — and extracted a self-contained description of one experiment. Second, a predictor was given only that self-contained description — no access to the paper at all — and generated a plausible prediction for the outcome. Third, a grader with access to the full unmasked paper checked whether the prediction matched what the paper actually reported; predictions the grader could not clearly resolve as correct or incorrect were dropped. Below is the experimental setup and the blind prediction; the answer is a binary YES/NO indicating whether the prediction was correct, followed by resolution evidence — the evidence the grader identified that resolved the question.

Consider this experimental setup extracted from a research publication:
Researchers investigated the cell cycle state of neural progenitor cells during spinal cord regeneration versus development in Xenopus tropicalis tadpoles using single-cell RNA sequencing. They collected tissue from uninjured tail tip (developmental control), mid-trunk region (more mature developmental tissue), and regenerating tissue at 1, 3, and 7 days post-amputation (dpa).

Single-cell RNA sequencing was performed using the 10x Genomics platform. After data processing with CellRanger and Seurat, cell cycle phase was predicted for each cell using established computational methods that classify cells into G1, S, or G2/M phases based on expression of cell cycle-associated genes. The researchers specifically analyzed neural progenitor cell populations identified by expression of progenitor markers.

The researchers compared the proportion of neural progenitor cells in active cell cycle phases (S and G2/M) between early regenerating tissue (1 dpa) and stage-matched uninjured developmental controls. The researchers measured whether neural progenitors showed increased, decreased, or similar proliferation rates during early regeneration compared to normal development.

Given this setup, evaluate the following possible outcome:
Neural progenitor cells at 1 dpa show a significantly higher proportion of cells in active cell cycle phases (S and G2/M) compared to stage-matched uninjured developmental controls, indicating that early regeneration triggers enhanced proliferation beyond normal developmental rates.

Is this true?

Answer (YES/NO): NO